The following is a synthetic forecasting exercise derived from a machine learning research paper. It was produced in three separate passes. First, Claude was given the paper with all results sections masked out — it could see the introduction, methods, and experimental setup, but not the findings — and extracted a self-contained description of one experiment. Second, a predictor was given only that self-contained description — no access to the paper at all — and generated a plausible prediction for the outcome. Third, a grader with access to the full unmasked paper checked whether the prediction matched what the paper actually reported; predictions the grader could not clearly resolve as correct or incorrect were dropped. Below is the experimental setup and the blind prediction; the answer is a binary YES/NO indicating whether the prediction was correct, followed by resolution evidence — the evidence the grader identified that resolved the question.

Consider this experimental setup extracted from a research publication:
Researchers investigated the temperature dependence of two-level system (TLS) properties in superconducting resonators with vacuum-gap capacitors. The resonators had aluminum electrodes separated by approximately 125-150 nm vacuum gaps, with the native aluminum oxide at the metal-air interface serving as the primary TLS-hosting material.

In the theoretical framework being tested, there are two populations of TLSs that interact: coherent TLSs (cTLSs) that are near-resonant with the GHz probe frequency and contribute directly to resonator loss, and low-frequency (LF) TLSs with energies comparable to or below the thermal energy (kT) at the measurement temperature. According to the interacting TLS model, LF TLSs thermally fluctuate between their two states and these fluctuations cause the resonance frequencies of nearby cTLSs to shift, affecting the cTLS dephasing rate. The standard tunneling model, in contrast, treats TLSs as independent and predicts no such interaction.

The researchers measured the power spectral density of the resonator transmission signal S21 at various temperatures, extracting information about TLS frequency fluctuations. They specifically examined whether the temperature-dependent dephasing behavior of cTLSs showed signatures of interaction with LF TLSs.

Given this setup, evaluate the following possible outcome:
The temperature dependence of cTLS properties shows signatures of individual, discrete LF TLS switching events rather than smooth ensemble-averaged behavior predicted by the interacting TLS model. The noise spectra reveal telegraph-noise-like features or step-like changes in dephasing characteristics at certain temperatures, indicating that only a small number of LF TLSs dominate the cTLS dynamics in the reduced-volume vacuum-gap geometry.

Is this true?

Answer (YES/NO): NO